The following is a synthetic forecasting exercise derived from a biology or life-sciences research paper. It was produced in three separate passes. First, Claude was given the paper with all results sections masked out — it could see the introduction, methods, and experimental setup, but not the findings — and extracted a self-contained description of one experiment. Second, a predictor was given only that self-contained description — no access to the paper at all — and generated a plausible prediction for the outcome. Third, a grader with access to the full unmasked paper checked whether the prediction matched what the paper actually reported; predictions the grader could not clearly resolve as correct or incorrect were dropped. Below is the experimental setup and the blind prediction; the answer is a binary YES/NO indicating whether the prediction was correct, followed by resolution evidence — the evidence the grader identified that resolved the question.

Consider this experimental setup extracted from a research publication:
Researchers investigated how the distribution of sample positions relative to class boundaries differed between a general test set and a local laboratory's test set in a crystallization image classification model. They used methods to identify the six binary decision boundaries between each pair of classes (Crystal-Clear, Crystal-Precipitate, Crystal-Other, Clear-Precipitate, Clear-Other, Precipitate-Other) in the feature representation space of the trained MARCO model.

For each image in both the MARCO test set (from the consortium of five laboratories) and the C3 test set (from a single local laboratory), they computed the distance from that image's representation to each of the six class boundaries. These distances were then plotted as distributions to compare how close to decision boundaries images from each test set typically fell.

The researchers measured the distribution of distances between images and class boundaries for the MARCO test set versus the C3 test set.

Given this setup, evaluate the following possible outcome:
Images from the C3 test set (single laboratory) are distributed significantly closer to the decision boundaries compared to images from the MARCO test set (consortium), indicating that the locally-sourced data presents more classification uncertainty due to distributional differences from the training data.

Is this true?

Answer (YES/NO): YES